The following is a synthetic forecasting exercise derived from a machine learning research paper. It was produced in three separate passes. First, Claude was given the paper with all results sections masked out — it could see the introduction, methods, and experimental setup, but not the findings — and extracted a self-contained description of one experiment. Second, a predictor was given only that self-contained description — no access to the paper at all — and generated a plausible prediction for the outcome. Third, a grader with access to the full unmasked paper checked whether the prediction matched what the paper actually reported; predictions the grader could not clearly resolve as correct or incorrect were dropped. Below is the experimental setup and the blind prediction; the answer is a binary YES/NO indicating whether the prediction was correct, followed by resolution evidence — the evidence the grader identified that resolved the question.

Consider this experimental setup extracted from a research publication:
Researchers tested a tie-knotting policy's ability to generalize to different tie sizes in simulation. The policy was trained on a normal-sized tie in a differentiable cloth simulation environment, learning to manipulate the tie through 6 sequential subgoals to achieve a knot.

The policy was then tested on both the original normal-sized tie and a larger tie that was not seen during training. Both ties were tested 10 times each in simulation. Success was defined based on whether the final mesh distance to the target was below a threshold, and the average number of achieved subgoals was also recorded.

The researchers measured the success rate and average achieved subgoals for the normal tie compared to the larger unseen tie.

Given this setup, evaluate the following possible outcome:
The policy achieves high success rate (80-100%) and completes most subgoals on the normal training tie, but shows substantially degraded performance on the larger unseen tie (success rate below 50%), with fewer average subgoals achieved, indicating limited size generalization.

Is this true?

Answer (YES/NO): NO